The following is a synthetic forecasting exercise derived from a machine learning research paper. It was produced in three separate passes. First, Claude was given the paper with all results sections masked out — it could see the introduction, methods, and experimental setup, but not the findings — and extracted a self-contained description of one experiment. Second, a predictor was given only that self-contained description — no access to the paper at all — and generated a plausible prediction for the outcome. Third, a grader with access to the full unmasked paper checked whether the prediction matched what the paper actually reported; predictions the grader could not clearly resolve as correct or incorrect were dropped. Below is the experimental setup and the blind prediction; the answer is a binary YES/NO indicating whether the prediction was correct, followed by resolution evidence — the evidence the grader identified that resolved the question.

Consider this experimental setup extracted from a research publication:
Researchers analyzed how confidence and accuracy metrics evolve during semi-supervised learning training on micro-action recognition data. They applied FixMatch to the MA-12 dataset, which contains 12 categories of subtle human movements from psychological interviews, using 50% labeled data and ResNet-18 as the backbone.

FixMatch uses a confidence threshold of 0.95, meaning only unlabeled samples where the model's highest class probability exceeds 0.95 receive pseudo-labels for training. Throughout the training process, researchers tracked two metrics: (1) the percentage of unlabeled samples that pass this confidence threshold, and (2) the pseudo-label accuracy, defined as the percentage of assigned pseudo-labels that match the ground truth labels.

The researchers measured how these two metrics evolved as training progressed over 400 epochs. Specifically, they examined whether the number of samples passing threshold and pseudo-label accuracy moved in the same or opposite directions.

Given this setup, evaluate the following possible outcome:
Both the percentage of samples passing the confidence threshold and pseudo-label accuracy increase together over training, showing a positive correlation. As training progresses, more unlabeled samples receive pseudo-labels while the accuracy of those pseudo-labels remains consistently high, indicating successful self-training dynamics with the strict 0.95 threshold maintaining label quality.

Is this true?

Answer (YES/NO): NO